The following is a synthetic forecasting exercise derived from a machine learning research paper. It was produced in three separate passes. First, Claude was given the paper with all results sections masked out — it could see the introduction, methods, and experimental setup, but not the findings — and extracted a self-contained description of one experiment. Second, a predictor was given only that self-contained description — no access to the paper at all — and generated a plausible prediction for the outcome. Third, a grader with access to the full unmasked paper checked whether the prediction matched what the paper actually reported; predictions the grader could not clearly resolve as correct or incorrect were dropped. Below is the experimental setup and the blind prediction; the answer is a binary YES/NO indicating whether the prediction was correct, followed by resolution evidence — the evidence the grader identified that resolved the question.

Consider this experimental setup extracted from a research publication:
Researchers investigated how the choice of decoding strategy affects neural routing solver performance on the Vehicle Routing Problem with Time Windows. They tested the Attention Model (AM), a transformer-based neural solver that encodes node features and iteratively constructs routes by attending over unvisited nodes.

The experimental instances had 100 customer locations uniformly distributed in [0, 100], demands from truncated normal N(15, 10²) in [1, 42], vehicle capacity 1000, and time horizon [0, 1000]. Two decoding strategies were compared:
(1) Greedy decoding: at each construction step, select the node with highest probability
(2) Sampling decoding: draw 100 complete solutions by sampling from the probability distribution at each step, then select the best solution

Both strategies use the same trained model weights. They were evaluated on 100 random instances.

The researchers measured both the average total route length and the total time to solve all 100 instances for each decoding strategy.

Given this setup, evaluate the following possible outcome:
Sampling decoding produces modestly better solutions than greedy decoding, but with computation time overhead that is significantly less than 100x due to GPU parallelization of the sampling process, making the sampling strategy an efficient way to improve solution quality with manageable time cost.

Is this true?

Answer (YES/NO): YES